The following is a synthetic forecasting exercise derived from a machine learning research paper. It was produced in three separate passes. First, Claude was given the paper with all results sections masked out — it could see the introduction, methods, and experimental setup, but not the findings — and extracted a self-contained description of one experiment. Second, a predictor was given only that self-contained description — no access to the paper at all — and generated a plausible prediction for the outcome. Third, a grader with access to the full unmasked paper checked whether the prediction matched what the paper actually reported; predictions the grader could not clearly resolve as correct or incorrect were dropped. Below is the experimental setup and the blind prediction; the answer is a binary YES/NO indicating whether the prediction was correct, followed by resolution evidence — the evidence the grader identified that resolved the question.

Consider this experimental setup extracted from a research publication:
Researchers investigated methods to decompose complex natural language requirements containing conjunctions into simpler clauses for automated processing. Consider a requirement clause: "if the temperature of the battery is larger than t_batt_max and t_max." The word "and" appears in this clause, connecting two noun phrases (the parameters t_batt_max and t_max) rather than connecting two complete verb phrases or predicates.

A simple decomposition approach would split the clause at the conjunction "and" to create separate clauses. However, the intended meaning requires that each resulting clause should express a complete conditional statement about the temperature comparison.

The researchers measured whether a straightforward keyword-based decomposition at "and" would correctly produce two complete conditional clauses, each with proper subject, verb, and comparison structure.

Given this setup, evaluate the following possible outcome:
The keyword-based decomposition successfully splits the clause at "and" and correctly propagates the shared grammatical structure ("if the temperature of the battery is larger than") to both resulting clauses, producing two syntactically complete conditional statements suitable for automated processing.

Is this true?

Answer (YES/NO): NO